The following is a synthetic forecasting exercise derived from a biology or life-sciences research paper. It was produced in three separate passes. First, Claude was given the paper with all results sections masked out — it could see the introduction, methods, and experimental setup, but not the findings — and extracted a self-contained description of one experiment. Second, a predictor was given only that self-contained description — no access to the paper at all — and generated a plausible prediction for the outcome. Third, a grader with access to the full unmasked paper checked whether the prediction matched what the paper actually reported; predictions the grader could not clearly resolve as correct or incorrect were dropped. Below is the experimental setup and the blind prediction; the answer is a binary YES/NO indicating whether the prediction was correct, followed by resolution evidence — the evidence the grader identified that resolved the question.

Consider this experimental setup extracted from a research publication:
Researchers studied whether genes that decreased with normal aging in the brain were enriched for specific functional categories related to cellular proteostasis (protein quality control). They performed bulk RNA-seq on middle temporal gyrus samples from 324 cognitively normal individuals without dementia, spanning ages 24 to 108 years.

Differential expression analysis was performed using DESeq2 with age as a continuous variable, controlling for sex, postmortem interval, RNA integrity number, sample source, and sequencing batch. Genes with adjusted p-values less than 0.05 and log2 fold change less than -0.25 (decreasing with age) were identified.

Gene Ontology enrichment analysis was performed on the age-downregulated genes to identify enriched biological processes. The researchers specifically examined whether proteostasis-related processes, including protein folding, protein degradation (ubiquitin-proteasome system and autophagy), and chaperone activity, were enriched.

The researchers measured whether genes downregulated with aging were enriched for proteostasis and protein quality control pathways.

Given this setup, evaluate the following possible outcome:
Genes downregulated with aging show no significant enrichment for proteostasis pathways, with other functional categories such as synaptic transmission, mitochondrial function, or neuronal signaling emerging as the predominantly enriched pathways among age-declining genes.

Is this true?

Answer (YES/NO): NO